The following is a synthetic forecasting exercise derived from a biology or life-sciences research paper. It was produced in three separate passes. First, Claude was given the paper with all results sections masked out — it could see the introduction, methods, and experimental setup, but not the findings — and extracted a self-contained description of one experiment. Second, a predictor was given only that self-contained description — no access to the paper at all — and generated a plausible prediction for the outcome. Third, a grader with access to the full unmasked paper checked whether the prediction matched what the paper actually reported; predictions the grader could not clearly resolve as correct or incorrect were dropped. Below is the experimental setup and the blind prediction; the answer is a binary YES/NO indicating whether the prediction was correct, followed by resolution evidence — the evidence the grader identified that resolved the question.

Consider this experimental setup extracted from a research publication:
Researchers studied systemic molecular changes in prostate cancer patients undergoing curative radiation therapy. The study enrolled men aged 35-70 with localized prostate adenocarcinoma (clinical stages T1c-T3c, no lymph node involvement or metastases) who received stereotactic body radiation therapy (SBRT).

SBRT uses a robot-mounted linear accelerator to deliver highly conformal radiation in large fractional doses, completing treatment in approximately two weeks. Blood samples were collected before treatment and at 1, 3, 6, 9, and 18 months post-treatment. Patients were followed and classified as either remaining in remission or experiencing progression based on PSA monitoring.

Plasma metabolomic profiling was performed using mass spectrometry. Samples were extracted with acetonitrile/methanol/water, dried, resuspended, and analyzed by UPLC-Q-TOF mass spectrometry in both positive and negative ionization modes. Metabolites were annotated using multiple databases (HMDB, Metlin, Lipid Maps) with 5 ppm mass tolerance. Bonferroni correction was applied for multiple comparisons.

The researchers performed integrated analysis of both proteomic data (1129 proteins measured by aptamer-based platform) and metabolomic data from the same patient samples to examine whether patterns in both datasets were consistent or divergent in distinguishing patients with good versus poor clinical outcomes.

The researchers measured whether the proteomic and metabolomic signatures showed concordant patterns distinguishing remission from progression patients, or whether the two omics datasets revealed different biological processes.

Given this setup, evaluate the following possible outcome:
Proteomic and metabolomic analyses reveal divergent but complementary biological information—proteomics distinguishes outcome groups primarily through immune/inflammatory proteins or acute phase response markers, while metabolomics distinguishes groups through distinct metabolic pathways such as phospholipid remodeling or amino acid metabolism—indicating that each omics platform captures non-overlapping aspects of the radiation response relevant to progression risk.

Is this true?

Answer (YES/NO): NO